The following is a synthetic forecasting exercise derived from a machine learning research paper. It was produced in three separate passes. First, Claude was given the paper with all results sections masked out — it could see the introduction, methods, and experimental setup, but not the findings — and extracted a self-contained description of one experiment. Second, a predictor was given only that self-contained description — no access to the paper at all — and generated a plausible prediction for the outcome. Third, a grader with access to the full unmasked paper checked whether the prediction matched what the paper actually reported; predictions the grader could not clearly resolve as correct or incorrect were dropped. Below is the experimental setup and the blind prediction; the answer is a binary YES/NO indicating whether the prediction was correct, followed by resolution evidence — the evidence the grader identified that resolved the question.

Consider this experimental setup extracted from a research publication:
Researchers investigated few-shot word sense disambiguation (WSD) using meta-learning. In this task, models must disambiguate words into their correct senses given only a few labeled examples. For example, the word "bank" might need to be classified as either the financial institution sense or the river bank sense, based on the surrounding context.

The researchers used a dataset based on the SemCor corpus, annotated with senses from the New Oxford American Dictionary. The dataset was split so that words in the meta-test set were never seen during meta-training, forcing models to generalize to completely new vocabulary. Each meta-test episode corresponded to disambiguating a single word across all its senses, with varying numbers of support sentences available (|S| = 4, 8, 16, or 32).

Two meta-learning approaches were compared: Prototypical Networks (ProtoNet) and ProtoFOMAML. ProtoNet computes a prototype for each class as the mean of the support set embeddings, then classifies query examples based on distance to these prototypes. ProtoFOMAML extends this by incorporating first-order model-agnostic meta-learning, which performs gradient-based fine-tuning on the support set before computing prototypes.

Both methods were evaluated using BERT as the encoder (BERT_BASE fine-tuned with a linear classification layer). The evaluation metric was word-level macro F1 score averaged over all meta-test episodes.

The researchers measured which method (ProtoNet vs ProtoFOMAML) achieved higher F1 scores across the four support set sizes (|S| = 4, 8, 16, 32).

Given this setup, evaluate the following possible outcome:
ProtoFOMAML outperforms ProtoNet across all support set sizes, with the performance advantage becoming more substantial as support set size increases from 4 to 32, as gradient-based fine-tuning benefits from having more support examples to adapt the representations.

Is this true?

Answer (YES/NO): NO